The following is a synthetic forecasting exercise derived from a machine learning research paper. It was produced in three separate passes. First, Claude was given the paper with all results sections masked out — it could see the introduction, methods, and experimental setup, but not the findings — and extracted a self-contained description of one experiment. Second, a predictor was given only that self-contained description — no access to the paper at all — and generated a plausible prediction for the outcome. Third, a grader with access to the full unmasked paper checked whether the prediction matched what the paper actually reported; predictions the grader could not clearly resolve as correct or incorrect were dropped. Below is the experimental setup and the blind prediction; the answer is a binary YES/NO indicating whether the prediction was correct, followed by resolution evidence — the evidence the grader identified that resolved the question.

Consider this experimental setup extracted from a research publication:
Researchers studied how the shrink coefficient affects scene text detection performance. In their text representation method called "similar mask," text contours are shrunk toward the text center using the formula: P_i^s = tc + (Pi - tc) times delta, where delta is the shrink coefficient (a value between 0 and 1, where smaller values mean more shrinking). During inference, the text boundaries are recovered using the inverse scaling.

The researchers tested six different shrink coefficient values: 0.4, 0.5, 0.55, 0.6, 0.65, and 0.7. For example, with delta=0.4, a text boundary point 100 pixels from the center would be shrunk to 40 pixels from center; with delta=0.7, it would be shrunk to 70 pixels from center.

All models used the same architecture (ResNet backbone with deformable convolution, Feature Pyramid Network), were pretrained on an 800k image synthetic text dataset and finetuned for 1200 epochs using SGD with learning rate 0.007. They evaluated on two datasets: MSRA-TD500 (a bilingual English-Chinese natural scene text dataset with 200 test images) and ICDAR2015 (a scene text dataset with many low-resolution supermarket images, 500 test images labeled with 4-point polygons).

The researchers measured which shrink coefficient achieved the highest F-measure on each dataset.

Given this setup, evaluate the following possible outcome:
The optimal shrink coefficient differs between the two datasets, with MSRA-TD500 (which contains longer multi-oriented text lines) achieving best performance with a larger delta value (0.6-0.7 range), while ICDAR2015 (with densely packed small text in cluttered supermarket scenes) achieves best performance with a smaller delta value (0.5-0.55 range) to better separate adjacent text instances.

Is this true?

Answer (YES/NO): NO